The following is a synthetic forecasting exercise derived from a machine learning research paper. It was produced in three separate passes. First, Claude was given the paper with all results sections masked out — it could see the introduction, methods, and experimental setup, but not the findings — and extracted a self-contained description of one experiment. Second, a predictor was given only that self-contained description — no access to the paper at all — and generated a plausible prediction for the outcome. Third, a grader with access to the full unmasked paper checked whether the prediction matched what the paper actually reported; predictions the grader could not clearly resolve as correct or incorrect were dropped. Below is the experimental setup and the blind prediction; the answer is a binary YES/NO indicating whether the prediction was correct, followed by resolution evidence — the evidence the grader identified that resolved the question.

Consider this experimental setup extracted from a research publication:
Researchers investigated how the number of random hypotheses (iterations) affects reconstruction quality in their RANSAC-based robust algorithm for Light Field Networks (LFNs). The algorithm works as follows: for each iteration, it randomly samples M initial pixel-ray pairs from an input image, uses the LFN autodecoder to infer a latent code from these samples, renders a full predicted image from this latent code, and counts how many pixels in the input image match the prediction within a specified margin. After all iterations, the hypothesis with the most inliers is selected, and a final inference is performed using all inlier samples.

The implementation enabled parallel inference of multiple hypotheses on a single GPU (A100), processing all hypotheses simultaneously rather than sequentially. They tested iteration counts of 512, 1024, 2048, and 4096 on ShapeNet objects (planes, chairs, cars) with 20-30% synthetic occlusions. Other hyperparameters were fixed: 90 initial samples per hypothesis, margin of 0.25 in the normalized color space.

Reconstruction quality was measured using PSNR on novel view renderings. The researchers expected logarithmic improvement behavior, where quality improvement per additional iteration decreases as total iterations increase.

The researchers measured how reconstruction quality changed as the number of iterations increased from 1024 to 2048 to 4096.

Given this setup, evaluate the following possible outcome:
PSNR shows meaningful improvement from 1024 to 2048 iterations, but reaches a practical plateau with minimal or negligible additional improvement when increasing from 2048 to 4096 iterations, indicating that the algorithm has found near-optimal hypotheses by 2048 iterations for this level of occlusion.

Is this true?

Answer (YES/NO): YES